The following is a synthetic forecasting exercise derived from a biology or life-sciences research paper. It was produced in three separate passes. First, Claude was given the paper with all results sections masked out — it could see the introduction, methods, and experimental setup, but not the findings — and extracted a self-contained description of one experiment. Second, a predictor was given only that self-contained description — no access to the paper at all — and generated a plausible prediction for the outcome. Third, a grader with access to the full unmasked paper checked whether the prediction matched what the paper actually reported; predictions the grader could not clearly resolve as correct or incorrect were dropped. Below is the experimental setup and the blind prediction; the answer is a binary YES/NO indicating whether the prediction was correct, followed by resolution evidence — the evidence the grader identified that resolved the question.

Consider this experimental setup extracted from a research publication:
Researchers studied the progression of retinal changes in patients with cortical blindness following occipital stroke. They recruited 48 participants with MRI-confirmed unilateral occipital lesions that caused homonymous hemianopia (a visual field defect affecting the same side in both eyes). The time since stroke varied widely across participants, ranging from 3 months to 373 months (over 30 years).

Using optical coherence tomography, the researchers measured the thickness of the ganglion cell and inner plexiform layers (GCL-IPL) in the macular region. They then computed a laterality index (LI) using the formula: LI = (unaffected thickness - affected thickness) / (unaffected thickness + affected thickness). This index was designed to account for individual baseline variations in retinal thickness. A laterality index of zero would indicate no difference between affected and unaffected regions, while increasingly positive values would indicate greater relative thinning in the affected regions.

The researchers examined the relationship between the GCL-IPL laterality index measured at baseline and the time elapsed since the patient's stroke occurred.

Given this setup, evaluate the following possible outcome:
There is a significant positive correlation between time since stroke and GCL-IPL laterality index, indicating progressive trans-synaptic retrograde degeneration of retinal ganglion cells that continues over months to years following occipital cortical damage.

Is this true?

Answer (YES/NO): YES